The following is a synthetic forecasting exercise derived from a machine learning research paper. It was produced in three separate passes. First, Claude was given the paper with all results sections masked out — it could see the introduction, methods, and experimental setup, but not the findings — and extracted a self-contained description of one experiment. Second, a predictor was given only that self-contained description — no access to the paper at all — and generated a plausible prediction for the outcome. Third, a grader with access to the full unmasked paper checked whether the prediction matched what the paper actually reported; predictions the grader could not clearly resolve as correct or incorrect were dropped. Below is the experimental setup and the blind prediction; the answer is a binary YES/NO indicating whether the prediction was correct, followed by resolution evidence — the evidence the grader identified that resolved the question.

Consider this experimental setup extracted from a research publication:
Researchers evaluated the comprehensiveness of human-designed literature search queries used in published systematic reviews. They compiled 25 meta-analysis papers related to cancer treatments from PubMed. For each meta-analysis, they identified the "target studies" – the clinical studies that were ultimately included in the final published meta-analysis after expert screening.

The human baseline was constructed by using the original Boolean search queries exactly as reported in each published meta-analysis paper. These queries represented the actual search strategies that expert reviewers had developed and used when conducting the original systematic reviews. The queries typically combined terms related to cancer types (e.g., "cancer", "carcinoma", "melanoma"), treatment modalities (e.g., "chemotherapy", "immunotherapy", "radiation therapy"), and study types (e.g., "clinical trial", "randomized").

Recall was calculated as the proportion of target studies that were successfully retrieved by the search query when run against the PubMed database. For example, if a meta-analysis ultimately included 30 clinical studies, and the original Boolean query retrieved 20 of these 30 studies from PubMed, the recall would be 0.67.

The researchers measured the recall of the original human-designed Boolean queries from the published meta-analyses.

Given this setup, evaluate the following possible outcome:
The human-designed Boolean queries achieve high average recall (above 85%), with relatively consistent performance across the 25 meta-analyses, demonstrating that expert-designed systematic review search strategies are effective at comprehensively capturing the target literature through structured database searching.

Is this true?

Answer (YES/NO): NO